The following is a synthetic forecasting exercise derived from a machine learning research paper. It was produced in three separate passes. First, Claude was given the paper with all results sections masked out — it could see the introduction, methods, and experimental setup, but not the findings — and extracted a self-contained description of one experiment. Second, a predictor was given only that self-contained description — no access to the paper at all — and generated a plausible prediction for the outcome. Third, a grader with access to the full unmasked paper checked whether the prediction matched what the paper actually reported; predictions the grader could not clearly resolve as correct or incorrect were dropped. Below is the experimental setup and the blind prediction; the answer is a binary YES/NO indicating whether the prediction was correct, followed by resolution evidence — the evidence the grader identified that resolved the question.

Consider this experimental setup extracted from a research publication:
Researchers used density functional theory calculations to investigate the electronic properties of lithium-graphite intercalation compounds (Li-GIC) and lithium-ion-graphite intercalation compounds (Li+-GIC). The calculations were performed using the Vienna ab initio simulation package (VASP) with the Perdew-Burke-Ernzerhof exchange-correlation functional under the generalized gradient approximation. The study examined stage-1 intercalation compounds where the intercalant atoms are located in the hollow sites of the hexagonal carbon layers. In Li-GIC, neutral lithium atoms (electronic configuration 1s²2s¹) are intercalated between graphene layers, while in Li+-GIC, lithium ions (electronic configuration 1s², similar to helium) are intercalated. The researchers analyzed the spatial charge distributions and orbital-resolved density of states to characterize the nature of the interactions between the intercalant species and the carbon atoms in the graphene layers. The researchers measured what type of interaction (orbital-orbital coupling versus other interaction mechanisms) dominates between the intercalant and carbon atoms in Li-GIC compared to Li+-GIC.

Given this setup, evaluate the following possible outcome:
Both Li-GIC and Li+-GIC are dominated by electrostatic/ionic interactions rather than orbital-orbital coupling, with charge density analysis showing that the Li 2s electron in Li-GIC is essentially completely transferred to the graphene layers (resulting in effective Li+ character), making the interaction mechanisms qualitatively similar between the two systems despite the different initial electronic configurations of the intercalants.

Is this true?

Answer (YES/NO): NO